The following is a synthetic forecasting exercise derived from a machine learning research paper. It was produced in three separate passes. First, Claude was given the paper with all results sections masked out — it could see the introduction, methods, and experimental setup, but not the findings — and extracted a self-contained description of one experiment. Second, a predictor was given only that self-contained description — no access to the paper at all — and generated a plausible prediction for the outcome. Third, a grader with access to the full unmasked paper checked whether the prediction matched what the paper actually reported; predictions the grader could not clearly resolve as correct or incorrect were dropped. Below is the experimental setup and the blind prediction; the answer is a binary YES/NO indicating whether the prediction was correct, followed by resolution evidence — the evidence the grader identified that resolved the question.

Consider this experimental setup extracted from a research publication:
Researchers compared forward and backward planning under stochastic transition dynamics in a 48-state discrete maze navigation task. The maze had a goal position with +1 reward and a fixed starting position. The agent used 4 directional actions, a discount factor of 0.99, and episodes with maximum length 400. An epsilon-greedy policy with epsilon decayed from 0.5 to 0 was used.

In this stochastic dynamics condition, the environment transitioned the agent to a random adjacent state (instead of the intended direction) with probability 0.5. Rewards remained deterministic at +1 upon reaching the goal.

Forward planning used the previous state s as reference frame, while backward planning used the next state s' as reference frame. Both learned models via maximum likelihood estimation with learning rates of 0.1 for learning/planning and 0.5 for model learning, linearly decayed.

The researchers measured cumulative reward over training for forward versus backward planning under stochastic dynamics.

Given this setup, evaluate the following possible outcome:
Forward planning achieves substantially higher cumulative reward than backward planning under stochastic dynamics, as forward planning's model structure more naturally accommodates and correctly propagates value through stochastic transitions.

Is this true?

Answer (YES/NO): NO